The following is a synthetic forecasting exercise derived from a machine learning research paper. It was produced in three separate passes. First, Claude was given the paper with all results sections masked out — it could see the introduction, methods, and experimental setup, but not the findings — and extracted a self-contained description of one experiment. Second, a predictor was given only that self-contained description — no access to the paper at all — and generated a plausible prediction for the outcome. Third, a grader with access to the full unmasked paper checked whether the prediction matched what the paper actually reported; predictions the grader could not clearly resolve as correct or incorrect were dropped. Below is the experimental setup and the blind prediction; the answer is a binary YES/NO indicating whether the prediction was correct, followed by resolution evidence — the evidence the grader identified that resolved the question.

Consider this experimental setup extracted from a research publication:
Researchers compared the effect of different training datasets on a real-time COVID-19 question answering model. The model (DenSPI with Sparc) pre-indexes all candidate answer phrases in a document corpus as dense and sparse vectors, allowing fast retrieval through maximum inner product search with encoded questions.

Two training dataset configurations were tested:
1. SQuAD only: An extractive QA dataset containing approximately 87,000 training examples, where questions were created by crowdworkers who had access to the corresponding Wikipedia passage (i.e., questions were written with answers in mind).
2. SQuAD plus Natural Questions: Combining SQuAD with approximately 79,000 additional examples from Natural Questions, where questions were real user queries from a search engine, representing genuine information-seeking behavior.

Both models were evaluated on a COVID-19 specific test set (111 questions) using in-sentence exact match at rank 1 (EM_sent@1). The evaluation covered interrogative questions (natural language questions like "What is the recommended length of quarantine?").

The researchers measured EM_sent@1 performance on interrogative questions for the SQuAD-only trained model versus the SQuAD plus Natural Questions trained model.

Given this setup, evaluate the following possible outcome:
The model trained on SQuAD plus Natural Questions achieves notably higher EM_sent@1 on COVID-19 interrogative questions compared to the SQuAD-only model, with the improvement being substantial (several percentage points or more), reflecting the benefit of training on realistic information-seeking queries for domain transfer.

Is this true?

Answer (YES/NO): NO